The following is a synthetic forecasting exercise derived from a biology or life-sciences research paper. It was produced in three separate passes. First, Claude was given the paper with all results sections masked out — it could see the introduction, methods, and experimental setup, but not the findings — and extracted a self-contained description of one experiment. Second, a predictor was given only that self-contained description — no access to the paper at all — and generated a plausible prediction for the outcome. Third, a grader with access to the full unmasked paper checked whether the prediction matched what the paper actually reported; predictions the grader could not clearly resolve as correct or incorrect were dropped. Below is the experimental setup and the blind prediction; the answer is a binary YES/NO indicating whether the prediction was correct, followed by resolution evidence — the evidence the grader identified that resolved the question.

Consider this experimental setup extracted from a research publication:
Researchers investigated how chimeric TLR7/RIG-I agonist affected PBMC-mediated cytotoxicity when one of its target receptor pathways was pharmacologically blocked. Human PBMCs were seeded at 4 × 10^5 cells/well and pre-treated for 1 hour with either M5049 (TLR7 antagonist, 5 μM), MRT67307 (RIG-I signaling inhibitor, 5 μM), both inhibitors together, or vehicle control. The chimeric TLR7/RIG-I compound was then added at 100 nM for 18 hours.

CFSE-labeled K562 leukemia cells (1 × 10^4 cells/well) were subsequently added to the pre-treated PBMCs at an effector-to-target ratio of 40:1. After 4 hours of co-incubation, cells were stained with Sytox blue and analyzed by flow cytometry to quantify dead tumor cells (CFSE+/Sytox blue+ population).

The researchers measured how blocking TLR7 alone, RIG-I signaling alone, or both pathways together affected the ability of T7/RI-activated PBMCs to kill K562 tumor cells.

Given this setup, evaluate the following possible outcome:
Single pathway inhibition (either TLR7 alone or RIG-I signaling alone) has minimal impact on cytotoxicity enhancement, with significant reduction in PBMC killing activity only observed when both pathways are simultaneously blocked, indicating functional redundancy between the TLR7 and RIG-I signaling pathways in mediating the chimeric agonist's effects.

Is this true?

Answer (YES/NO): NO